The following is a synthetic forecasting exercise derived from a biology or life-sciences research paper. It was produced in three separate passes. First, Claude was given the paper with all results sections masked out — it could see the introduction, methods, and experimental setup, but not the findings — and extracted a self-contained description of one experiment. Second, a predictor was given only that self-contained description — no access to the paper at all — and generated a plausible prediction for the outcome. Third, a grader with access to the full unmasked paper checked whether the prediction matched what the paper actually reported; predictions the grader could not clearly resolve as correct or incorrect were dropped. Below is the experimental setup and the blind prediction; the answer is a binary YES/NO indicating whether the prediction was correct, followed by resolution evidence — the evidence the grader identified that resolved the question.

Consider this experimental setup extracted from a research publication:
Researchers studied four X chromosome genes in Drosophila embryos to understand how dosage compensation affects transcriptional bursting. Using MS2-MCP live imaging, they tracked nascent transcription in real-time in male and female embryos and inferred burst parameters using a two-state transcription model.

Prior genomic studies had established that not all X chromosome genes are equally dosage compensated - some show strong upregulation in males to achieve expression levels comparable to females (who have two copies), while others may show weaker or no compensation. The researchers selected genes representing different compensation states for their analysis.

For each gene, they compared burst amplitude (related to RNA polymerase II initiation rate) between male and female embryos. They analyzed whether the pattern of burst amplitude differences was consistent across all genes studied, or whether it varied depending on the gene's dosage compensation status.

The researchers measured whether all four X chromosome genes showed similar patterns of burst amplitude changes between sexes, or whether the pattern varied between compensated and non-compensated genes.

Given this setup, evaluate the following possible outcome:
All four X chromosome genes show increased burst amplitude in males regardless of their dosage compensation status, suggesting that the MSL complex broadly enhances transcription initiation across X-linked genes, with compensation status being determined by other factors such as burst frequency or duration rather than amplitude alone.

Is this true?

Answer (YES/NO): NO